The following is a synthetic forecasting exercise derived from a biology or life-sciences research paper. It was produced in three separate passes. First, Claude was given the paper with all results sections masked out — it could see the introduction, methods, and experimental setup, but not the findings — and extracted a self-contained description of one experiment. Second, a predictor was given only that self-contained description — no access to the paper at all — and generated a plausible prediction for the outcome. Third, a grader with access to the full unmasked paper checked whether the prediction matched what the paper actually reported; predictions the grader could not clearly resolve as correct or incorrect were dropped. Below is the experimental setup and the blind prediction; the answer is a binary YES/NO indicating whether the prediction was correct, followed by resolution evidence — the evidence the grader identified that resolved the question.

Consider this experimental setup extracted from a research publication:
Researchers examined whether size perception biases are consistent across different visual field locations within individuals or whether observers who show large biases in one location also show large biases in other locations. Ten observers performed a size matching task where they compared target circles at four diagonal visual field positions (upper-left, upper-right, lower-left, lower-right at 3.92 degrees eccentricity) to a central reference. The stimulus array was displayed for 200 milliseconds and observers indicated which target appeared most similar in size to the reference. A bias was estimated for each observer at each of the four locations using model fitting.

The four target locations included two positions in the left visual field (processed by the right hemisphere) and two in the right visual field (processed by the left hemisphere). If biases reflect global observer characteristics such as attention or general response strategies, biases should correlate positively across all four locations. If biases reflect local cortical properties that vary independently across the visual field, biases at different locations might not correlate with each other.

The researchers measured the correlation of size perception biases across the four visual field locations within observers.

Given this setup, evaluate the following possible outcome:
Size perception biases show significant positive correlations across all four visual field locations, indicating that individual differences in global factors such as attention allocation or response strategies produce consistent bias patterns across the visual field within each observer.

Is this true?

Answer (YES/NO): NO